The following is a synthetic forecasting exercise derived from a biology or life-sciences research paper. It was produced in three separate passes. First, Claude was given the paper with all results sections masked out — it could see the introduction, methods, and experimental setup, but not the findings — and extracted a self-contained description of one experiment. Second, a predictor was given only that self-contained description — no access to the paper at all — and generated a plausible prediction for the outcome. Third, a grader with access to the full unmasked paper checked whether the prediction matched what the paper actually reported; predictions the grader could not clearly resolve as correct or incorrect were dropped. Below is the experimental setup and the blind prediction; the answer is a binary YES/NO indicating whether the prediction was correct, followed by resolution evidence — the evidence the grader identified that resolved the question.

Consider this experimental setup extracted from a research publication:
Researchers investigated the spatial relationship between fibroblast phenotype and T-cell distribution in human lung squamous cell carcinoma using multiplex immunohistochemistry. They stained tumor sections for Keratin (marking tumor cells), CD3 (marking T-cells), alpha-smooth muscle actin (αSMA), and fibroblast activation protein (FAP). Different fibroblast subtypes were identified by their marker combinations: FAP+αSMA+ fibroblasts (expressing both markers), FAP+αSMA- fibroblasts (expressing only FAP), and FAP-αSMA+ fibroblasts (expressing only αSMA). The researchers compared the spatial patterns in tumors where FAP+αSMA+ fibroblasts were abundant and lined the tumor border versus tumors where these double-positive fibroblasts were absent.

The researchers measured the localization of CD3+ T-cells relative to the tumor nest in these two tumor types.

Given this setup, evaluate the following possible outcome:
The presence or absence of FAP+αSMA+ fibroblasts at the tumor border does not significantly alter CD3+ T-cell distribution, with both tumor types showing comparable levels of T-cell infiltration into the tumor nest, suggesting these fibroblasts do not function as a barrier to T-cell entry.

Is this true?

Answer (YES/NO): NO